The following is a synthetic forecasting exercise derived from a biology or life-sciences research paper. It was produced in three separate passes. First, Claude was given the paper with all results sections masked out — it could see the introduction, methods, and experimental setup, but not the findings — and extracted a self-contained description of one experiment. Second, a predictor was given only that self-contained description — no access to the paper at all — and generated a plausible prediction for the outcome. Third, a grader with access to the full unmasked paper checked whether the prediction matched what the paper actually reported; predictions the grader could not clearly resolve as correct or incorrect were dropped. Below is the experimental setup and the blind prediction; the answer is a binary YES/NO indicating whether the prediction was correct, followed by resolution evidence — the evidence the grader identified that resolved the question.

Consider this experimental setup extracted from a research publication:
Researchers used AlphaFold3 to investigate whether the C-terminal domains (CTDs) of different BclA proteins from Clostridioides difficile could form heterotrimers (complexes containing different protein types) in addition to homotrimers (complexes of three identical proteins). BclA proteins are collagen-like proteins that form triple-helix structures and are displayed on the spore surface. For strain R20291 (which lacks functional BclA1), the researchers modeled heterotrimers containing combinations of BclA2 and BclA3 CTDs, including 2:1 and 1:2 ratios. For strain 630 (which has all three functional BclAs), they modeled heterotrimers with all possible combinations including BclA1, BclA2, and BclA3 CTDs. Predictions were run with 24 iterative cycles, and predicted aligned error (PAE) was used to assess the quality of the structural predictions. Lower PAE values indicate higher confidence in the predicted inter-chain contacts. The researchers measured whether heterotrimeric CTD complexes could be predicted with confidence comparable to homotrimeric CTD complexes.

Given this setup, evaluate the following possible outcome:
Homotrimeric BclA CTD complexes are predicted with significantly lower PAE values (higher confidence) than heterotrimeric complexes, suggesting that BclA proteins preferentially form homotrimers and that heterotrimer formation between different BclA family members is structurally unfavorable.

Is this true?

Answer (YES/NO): YES